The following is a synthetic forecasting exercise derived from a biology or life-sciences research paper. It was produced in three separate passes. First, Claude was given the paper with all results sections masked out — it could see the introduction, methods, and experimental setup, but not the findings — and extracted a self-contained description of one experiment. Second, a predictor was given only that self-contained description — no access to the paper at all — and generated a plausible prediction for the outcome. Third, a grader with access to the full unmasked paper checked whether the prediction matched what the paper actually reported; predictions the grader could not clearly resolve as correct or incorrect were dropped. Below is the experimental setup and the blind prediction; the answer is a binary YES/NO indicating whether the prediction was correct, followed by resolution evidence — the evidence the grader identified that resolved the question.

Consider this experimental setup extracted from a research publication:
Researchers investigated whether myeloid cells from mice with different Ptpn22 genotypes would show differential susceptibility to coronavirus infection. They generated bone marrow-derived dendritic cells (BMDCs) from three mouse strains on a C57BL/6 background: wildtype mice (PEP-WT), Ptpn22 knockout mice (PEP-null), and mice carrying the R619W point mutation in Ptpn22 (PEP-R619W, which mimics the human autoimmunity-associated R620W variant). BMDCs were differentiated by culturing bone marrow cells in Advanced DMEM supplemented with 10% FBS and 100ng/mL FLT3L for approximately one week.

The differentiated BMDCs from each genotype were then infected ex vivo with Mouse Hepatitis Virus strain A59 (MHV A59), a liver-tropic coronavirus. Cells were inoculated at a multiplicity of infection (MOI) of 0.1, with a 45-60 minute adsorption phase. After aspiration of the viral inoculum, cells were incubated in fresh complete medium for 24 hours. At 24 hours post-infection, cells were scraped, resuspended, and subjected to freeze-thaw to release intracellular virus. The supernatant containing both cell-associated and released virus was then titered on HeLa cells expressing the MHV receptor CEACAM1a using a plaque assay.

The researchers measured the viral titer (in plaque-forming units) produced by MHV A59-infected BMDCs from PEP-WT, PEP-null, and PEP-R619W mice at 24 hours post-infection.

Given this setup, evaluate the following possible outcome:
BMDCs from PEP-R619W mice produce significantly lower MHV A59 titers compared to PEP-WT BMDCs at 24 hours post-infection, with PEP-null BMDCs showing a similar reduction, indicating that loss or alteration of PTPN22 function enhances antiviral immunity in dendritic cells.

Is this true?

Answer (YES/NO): NO